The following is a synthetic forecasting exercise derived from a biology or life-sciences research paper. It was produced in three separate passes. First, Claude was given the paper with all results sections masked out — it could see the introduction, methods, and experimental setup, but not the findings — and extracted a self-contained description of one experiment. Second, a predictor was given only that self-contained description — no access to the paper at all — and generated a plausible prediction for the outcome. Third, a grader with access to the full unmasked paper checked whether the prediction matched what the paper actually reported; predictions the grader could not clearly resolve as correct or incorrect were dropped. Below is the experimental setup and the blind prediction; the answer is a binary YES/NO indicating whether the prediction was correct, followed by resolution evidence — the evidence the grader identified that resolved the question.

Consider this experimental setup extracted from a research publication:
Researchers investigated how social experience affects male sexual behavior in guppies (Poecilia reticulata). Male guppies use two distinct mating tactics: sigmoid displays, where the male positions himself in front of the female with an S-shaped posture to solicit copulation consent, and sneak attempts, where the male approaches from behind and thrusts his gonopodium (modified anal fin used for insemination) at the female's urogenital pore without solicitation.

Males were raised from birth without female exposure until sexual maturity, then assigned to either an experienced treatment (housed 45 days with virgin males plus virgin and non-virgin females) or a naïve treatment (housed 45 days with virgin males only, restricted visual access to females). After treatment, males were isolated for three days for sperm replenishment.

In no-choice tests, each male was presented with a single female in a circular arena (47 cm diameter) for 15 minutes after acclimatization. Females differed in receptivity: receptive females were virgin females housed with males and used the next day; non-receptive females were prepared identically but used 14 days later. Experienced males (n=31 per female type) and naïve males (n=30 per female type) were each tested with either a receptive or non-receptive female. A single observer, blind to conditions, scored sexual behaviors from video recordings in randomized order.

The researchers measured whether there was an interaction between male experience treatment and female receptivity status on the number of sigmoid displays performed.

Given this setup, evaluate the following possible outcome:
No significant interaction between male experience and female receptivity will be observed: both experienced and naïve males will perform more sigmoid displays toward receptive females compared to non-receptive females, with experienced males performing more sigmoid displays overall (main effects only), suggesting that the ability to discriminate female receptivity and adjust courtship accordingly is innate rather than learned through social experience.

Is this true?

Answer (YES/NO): NO